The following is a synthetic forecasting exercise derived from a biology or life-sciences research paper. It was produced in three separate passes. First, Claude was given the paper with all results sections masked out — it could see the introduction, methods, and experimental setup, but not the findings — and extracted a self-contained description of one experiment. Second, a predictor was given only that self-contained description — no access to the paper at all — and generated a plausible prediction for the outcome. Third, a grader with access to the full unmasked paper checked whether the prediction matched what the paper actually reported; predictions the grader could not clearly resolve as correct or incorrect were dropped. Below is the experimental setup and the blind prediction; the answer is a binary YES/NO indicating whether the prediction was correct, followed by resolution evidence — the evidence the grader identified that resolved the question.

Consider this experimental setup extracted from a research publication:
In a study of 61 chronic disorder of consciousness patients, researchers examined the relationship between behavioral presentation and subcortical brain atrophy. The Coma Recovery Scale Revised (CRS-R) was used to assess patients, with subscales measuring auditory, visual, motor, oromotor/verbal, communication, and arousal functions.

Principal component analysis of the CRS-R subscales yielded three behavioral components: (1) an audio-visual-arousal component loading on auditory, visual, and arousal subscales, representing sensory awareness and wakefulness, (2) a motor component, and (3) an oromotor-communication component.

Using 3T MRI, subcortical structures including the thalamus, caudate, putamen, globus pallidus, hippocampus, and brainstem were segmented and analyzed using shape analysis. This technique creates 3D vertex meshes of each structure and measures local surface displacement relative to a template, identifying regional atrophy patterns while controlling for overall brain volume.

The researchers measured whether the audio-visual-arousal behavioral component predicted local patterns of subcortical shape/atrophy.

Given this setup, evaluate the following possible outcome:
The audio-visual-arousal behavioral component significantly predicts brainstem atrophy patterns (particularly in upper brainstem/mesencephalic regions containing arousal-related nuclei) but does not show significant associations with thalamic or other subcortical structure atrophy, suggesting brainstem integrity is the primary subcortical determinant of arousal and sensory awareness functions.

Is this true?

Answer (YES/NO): NO